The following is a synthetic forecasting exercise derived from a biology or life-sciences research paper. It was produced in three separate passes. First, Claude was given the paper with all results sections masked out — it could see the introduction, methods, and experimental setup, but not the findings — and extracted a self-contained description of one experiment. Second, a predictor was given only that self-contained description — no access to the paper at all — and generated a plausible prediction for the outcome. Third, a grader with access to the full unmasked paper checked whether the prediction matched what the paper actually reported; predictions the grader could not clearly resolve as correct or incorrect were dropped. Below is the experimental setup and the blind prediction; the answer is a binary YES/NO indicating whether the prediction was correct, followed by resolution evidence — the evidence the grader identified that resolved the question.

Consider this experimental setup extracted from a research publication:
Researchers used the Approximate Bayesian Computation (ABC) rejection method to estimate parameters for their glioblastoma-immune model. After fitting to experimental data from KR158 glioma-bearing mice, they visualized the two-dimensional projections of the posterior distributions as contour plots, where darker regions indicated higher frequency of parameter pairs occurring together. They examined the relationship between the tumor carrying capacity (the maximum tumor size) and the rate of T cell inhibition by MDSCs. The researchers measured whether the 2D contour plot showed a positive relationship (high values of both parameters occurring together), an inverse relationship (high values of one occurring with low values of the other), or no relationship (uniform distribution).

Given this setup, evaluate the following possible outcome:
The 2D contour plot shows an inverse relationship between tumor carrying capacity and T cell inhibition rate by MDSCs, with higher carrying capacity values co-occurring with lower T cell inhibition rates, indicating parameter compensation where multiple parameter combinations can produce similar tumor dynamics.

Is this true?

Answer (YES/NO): YES